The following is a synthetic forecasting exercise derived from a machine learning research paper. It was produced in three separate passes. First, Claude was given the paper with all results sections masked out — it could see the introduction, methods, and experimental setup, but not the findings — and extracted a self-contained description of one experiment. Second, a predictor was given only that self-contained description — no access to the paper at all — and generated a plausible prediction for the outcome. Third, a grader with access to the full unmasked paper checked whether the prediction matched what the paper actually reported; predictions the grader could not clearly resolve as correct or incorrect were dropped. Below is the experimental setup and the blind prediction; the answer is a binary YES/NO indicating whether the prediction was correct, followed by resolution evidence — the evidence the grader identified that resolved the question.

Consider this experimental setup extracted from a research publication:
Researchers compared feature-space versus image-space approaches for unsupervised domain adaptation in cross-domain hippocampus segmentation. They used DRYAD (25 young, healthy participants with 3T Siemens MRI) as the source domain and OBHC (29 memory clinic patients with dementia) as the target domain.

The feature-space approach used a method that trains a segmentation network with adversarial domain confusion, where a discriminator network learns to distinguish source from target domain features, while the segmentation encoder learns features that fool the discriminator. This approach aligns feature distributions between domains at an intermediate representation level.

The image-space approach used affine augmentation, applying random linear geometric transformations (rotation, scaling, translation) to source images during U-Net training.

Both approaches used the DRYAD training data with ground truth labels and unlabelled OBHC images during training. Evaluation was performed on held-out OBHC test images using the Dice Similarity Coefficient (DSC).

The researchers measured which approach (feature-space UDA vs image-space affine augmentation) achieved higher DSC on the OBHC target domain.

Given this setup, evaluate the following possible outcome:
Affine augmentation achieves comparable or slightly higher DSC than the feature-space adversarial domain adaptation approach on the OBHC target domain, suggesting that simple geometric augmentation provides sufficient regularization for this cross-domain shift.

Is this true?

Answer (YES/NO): NO